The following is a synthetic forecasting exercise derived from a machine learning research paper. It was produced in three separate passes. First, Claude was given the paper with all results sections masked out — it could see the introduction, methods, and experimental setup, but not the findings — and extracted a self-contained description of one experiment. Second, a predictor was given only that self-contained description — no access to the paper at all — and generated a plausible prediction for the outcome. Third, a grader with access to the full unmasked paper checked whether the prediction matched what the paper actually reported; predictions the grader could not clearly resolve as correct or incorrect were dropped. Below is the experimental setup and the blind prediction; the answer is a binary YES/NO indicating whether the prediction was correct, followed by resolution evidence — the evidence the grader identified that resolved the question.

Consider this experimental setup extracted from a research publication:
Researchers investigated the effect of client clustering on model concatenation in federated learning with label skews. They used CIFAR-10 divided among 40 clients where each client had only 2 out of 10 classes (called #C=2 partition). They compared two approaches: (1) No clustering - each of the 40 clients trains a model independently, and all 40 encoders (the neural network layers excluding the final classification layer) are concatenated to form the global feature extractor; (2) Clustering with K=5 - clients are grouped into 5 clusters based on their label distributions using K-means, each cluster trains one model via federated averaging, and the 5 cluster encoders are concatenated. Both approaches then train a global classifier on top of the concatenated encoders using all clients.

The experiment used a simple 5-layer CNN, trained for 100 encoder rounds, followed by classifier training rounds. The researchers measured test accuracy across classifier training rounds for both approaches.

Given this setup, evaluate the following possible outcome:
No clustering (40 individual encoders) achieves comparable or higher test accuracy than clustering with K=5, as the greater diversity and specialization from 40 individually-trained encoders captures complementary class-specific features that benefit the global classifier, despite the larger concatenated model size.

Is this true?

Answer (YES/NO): NO